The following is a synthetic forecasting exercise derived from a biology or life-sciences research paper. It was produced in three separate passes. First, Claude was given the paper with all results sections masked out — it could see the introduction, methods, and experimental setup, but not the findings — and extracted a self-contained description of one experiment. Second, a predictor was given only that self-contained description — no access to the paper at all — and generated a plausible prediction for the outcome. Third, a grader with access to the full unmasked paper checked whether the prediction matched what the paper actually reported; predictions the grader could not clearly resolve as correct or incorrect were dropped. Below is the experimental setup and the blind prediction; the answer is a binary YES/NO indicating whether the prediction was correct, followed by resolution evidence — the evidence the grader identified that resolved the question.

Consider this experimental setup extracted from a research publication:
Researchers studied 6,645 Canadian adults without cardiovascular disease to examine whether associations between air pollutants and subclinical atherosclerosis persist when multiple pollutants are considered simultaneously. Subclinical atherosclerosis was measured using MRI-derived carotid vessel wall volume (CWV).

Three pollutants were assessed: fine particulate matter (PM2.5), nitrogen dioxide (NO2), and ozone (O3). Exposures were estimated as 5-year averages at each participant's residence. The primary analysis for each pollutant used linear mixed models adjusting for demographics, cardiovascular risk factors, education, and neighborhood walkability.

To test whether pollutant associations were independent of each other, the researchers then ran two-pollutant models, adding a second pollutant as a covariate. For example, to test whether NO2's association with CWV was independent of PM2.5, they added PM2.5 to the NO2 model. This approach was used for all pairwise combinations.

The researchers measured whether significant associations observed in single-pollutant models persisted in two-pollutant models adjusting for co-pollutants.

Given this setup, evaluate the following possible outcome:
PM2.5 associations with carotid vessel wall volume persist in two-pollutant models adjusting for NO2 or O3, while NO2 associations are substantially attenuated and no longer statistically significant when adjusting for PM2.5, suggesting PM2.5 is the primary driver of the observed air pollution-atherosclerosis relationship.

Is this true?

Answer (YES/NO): NO